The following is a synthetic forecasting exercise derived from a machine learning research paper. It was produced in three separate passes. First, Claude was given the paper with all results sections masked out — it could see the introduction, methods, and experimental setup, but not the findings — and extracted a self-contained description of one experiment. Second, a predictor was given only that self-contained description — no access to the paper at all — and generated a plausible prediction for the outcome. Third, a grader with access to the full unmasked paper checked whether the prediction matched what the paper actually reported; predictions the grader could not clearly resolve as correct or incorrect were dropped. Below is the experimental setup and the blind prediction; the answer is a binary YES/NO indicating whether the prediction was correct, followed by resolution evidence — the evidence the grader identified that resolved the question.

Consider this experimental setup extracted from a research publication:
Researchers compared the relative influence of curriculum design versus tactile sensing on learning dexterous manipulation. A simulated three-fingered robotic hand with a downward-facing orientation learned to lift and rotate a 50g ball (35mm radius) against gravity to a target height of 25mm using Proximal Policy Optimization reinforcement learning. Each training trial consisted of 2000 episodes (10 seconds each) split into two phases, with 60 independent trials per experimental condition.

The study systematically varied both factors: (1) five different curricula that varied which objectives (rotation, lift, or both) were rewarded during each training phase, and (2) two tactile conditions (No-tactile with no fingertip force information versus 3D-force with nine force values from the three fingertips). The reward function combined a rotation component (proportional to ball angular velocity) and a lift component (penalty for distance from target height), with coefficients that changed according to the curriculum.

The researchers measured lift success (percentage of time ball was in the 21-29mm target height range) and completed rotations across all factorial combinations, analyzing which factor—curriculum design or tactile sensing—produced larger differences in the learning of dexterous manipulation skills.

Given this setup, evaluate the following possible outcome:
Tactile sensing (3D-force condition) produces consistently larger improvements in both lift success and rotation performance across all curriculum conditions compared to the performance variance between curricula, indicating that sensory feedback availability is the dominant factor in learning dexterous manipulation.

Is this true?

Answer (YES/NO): NO